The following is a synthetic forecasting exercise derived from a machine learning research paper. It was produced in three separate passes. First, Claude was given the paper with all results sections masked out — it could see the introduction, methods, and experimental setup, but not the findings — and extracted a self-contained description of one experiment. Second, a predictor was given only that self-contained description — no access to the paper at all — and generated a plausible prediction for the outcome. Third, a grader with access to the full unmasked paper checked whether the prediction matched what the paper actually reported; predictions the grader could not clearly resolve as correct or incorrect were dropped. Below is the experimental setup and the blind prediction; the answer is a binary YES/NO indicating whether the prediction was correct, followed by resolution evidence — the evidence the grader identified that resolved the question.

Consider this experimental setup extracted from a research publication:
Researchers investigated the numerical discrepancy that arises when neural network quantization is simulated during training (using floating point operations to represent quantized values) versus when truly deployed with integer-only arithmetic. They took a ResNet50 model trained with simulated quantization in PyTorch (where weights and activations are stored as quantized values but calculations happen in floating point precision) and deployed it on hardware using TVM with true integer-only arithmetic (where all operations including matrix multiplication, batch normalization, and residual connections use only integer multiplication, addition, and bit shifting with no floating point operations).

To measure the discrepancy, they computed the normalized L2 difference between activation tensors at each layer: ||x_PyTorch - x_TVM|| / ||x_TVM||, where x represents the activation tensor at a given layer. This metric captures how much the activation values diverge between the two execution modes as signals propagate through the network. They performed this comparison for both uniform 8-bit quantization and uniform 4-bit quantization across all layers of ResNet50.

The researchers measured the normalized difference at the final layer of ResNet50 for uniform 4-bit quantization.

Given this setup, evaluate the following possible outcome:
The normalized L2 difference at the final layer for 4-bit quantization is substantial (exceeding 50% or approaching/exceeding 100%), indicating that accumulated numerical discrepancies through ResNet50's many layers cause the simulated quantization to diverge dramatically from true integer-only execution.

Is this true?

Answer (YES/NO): YES